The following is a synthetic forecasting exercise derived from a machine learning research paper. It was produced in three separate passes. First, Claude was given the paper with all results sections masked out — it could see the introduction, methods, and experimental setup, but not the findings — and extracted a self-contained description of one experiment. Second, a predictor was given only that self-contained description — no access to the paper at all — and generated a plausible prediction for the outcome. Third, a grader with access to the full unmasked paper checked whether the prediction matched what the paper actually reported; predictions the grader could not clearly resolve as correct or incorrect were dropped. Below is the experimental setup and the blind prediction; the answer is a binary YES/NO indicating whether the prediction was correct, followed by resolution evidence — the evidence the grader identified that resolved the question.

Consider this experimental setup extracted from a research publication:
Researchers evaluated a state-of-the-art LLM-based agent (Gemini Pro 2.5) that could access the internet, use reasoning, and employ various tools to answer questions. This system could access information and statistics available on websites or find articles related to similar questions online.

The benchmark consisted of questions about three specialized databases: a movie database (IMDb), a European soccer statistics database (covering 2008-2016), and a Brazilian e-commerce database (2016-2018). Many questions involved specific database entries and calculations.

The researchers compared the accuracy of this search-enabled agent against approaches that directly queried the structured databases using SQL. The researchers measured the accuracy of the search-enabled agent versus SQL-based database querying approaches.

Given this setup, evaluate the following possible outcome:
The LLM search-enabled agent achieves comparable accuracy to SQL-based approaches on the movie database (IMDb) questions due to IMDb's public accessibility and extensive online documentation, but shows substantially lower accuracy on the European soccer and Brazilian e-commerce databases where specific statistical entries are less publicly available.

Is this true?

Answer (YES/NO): NO